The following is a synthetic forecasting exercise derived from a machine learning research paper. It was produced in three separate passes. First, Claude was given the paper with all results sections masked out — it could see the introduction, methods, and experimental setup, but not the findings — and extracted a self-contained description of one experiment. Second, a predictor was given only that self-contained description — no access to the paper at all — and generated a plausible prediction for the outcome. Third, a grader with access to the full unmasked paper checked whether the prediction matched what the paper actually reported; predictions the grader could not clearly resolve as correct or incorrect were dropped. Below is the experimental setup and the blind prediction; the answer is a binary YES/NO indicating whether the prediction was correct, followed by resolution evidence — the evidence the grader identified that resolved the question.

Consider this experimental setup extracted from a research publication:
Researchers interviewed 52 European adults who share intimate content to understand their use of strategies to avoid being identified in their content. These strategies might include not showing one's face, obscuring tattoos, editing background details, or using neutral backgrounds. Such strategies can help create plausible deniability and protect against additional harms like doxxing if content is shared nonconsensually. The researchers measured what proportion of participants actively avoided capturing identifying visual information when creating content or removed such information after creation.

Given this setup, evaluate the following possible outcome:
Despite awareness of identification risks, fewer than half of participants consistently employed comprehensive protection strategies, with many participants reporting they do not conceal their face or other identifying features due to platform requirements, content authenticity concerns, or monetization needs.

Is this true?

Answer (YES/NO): NO